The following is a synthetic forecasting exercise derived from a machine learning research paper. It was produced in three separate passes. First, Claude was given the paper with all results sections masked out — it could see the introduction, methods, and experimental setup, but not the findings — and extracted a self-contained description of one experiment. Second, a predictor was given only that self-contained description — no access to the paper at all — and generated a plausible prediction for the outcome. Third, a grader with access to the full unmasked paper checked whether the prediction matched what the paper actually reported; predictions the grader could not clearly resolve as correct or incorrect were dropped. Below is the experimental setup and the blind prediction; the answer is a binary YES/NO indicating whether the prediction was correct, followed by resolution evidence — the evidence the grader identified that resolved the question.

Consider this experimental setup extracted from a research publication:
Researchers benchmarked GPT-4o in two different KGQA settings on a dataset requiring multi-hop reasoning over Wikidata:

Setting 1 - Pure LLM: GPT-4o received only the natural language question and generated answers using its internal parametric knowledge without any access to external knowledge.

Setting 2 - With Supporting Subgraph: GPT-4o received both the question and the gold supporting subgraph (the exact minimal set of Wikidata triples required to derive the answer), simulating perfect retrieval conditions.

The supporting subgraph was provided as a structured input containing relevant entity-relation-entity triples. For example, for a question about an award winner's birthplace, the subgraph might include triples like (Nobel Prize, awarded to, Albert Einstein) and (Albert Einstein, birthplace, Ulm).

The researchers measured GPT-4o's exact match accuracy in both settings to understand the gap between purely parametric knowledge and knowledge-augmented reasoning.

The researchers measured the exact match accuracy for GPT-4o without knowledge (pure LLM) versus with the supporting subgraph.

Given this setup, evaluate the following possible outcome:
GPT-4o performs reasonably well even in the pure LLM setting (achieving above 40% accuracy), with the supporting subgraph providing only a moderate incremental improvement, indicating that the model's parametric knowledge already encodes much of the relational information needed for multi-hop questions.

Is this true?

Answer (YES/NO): NO